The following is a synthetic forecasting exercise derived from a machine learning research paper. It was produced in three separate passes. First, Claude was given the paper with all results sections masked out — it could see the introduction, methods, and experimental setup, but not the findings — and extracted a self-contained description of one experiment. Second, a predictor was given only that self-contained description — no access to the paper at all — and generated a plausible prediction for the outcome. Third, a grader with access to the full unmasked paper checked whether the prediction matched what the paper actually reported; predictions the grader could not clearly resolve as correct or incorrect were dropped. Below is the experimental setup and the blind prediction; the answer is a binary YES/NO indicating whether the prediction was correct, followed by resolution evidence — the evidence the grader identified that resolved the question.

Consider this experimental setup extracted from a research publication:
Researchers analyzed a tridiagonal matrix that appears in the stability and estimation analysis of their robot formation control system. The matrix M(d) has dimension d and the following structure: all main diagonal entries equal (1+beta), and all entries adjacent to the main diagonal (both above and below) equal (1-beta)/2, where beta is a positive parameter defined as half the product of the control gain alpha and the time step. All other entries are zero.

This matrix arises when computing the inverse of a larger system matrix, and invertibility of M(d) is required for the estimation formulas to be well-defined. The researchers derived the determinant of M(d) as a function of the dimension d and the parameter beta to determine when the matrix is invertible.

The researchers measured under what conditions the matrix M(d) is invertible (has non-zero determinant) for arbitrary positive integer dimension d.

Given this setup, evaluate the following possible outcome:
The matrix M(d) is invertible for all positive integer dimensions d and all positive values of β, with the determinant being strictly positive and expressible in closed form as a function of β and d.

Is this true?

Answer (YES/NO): NO